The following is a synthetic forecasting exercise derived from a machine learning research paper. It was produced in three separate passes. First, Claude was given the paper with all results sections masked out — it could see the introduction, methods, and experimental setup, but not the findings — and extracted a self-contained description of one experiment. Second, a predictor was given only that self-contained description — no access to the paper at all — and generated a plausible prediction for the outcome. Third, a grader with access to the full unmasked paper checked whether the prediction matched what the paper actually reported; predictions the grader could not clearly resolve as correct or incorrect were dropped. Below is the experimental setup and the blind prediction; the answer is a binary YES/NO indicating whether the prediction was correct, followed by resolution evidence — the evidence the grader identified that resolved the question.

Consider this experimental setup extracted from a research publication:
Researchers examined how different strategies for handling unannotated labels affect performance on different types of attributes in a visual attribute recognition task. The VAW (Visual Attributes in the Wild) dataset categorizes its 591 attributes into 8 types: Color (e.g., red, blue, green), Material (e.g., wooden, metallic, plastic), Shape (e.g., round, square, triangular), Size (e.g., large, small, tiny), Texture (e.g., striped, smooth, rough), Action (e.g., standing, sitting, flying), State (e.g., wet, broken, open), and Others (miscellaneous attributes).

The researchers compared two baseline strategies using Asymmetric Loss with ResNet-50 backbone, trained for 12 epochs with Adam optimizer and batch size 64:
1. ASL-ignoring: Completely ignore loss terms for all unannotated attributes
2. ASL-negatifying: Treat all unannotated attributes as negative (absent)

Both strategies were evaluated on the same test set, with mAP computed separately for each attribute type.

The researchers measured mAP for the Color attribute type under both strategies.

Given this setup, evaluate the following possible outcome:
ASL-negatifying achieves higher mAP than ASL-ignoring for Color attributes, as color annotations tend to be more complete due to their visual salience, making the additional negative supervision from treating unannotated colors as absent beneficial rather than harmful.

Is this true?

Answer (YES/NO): YES